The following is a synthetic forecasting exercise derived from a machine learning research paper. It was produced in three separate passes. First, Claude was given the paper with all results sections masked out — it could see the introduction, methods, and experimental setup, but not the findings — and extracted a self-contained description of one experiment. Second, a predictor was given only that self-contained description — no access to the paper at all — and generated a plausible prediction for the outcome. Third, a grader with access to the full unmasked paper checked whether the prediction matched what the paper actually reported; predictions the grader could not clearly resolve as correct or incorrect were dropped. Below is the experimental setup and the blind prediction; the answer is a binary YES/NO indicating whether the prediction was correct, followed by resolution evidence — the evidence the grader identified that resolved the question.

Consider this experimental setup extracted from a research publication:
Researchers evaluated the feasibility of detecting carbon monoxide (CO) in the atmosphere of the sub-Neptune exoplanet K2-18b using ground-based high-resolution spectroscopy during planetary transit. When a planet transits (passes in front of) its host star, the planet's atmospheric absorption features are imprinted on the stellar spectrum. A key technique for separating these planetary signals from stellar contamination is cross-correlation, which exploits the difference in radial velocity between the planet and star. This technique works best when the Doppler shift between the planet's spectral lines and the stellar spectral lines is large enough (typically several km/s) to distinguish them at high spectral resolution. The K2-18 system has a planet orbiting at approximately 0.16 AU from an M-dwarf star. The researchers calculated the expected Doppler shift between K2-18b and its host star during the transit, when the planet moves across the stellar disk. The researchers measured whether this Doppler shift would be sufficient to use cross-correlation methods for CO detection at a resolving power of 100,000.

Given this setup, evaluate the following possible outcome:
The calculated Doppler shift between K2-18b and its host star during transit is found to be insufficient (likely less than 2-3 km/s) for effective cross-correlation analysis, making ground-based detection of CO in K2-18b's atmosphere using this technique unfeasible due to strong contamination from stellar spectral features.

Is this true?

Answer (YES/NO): YES